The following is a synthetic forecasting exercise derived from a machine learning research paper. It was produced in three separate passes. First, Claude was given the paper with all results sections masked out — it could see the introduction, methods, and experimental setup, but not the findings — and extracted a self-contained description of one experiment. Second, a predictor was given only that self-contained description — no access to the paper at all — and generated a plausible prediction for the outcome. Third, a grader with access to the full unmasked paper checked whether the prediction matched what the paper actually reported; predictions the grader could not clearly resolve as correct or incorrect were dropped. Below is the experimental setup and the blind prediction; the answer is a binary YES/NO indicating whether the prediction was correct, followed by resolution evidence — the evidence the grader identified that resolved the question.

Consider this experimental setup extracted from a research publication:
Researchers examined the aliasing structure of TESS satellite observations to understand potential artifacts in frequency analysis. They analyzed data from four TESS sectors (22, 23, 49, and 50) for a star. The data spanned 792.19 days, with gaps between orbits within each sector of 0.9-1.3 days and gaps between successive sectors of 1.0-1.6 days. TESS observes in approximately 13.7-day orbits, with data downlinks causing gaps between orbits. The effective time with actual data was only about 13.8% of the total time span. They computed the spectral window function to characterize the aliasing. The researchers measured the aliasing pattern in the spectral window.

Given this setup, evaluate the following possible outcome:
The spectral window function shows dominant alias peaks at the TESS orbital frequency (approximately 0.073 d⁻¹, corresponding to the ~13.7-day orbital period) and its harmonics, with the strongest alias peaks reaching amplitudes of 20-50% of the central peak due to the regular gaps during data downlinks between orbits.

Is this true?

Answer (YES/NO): NO